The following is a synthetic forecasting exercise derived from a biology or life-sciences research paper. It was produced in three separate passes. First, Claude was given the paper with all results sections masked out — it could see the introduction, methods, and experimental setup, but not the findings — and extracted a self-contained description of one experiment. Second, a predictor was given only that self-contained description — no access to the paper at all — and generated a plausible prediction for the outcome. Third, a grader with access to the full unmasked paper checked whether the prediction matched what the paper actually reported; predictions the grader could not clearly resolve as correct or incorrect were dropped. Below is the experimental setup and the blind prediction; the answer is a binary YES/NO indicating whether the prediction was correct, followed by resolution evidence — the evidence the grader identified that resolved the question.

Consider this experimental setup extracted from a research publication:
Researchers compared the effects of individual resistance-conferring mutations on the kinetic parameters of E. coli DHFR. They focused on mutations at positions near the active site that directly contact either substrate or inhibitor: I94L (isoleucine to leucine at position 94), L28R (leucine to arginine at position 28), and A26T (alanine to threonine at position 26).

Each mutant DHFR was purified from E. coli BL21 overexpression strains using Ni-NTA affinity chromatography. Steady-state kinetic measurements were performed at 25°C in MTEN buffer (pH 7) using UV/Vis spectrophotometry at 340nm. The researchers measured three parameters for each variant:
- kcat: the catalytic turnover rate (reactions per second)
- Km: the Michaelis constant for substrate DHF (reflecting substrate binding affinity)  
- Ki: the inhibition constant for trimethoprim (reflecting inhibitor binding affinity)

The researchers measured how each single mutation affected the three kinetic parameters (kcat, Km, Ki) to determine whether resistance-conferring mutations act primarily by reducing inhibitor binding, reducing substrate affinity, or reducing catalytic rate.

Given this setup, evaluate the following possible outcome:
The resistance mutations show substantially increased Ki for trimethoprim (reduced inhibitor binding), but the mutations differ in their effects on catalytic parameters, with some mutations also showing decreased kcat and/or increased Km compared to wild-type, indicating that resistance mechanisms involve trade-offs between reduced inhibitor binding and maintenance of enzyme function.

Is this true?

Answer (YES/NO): YES